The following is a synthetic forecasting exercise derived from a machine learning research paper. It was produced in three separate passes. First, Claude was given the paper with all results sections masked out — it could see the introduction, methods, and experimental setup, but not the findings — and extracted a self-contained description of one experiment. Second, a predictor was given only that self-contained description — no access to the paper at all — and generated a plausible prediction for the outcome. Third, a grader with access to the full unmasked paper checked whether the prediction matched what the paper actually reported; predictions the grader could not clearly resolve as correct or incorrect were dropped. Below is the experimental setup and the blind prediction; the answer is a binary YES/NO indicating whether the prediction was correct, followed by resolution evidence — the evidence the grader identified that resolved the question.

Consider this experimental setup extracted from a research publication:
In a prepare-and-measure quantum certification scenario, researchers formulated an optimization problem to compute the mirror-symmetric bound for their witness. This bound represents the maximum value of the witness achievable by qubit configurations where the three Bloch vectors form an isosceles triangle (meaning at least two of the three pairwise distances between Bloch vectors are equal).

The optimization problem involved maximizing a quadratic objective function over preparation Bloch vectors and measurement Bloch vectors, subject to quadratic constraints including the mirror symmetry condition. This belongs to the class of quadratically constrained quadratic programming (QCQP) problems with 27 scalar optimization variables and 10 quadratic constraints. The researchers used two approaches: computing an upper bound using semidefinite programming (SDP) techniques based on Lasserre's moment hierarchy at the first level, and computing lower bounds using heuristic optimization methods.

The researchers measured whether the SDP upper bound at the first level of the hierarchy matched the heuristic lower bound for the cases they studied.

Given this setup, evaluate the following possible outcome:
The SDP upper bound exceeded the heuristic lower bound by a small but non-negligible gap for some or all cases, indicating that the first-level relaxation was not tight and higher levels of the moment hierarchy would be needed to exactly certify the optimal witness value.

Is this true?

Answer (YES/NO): NO